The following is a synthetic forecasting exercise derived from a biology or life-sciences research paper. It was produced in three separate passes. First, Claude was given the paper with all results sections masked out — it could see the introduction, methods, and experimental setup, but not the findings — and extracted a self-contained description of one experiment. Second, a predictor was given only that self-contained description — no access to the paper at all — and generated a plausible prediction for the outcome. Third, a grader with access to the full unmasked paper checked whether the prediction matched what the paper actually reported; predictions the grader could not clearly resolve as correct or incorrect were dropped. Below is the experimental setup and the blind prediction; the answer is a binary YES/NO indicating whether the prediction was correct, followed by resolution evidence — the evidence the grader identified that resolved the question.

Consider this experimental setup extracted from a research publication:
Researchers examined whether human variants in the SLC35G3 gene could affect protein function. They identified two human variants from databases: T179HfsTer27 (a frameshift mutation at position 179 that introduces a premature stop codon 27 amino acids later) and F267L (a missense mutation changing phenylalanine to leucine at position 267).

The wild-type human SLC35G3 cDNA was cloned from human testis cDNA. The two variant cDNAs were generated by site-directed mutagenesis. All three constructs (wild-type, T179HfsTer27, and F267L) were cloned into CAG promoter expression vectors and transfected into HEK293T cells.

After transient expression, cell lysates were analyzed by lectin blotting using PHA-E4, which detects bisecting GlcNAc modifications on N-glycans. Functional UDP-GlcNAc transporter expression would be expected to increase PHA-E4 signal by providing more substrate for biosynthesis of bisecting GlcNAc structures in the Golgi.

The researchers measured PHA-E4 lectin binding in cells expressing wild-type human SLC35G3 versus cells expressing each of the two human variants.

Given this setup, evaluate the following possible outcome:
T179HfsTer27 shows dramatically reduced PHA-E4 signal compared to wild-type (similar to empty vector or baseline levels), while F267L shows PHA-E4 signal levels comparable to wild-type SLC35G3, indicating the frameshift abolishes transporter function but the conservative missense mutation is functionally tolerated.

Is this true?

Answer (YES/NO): NO